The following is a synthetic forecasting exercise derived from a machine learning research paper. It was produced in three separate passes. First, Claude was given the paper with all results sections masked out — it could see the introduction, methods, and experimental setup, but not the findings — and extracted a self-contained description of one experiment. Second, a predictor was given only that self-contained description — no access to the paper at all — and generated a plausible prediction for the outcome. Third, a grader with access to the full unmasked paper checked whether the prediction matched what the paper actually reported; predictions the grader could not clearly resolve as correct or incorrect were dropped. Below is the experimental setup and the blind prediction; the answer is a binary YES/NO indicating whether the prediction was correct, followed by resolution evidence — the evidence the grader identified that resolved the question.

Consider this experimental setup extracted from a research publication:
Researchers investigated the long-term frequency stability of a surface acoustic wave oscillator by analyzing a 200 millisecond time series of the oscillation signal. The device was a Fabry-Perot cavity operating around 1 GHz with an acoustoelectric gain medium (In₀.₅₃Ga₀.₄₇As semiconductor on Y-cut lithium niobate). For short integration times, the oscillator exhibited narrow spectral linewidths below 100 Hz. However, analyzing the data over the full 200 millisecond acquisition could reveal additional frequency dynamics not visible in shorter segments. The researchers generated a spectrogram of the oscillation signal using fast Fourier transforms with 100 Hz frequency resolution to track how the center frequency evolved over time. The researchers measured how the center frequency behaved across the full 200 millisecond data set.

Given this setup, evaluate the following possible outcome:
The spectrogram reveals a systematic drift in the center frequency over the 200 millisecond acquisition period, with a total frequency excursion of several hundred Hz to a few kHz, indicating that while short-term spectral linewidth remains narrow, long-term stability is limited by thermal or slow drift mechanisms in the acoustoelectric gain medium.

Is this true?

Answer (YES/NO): NO